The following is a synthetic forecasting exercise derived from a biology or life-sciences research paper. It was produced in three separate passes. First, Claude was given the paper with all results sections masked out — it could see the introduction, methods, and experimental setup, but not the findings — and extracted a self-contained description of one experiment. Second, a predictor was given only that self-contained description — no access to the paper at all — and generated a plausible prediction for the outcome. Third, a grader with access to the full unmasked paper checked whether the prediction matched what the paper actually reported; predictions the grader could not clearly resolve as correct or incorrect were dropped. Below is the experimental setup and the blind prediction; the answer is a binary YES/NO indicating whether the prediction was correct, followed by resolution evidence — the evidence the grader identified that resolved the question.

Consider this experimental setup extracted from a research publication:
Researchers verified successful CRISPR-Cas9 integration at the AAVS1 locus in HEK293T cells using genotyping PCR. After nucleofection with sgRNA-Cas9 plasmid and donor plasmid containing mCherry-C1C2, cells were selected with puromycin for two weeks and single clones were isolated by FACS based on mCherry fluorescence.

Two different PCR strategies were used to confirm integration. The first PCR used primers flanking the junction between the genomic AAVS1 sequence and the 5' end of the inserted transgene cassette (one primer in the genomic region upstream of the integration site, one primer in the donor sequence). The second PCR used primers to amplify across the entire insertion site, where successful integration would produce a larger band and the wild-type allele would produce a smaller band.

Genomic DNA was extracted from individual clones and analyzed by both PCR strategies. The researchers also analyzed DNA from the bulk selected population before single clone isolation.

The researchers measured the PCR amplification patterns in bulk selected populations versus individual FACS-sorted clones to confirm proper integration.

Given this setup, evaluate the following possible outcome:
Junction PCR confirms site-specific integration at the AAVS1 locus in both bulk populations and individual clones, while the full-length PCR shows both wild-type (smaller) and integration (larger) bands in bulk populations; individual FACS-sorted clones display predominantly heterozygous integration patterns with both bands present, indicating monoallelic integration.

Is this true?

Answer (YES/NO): NO